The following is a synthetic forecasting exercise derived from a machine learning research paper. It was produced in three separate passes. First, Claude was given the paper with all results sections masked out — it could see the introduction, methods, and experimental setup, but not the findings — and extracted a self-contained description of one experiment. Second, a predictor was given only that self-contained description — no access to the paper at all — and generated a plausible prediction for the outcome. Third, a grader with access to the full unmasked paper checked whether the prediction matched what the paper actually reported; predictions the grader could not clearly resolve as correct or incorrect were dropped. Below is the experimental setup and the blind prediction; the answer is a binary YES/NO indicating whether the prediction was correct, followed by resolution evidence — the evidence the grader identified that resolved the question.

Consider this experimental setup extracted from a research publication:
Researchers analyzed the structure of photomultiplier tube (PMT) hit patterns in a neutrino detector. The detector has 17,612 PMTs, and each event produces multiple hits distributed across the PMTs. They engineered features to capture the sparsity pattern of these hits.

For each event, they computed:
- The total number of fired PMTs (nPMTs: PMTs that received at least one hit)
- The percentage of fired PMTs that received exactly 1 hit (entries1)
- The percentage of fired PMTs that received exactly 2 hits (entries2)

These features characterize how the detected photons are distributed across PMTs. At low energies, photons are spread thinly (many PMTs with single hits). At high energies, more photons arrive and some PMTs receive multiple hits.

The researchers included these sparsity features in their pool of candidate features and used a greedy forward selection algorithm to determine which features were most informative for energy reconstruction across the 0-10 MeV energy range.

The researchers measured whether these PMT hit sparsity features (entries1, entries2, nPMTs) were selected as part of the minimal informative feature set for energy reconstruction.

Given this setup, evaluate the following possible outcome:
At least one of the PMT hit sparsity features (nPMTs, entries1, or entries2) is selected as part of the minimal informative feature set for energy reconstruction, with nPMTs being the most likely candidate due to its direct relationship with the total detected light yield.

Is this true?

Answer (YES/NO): NO